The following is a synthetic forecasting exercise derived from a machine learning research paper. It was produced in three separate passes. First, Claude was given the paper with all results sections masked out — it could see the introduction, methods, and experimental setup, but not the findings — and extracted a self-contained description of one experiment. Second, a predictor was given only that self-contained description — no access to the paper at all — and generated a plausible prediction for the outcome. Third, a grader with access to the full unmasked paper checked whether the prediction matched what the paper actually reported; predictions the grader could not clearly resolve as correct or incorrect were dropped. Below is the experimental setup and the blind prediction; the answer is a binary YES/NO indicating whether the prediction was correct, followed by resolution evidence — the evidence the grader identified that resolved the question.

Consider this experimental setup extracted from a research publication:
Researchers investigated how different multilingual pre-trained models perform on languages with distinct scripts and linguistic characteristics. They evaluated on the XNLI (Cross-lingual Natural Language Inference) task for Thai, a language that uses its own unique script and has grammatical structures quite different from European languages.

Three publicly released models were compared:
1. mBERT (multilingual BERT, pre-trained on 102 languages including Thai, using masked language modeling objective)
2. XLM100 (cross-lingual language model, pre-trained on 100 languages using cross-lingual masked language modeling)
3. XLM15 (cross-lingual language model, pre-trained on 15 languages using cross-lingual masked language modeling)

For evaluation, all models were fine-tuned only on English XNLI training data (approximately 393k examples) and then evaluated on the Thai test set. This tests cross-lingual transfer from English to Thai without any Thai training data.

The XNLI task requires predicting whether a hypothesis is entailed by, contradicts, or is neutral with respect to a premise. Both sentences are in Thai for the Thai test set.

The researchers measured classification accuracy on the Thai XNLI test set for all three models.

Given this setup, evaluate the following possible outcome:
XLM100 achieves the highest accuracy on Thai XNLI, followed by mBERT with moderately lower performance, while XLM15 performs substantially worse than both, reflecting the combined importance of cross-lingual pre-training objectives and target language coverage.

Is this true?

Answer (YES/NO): NO